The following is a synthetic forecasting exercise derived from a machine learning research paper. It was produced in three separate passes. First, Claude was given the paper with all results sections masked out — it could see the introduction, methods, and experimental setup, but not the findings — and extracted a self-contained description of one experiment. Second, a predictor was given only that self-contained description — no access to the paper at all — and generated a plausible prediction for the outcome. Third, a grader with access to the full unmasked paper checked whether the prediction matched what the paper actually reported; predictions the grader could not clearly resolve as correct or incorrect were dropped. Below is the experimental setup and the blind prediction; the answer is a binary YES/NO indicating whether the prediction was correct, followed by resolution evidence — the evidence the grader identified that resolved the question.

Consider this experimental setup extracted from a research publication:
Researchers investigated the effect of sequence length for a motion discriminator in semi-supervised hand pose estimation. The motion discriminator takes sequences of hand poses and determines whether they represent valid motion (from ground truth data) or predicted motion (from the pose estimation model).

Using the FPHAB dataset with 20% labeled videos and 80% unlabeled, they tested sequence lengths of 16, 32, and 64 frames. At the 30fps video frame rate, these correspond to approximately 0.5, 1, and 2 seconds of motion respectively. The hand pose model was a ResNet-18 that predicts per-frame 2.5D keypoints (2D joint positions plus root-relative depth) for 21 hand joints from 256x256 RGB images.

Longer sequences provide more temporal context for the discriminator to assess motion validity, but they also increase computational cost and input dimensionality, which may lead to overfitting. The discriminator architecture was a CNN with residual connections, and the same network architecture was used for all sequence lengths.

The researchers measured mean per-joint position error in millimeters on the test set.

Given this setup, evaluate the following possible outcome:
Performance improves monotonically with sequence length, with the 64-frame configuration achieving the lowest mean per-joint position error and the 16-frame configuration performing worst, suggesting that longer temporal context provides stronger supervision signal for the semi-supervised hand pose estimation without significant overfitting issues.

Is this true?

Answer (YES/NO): NO